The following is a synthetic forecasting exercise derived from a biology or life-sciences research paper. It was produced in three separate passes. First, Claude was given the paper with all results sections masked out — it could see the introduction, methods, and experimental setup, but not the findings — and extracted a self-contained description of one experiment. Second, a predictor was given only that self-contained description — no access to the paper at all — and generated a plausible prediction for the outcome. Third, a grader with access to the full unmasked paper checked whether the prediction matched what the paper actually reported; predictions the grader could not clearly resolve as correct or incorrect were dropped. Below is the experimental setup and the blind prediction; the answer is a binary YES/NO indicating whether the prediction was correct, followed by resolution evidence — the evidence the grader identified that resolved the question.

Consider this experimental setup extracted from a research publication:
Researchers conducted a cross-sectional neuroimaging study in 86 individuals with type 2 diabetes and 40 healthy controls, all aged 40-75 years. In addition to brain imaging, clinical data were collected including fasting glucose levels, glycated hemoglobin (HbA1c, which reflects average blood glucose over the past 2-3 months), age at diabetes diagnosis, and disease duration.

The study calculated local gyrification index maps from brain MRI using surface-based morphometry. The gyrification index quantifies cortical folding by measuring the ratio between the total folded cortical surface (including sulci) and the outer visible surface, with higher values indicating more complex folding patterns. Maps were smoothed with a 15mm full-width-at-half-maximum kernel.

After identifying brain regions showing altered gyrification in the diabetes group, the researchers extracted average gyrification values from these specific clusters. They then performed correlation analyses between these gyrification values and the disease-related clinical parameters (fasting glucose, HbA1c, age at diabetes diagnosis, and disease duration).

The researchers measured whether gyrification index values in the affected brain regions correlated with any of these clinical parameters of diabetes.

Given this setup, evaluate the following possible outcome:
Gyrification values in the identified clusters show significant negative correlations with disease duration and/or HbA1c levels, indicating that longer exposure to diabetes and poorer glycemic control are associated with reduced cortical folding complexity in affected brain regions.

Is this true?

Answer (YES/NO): NO